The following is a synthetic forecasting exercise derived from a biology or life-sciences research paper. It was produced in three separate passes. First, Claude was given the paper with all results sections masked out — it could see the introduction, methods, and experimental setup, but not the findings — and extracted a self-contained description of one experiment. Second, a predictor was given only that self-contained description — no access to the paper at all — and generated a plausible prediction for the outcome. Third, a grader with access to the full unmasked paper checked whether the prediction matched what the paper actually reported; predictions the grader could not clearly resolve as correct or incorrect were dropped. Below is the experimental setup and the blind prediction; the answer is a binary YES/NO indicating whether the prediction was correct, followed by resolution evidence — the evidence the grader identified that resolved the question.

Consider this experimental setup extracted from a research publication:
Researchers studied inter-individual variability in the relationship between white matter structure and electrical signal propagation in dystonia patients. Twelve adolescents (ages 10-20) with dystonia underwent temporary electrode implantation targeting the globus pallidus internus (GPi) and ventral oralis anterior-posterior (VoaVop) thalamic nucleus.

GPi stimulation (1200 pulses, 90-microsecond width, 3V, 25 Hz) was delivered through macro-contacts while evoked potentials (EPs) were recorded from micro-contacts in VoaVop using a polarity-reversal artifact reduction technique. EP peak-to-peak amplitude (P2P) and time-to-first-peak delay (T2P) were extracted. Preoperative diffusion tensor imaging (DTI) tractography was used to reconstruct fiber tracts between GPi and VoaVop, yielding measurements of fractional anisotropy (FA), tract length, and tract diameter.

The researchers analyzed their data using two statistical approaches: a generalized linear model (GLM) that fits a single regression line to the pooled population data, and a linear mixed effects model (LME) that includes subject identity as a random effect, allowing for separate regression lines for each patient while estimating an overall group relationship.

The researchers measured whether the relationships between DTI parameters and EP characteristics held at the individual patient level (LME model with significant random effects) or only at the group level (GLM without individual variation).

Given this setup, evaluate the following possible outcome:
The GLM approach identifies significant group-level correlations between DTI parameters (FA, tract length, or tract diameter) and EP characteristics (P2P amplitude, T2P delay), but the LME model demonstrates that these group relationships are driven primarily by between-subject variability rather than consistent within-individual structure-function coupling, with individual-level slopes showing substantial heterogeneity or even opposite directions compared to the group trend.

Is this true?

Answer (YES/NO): NO